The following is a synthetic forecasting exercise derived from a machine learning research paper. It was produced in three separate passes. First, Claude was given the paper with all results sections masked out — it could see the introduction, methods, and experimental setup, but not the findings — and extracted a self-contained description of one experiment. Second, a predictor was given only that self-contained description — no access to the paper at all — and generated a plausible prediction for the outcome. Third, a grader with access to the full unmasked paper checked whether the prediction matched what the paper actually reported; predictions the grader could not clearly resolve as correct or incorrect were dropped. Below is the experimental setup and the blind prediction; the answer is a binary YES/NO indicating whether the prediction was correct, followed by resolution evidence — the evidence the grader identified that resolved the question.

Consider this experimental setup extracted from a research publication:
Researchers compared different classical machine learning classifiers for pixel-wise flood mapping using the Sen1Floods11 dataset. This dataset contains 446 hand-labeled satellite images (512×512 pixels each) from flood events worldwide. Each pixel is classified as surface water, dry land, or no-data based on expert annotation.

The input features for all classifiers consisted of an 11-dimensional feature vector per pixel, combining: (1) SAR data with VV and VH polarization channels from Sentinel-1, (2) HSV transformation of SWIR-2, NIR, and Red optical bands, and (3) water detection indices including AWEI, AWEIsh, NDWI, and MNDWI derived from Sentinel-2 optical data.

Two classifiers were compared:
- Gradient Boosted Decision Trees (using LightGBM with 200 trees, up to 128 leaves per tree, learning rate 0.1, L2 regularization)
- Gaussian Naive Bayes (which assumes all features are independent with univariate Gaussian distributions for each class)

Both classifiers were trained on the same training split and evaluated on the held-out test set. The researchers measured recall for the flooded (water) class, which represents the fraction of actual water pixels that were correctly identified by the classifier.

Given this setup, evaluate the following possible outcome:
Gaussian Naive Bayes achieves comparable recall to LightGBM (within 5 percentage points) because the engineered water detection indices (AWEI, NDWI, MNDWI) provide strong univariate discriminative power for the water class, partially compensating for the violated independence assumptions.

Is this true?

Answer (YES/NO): YES